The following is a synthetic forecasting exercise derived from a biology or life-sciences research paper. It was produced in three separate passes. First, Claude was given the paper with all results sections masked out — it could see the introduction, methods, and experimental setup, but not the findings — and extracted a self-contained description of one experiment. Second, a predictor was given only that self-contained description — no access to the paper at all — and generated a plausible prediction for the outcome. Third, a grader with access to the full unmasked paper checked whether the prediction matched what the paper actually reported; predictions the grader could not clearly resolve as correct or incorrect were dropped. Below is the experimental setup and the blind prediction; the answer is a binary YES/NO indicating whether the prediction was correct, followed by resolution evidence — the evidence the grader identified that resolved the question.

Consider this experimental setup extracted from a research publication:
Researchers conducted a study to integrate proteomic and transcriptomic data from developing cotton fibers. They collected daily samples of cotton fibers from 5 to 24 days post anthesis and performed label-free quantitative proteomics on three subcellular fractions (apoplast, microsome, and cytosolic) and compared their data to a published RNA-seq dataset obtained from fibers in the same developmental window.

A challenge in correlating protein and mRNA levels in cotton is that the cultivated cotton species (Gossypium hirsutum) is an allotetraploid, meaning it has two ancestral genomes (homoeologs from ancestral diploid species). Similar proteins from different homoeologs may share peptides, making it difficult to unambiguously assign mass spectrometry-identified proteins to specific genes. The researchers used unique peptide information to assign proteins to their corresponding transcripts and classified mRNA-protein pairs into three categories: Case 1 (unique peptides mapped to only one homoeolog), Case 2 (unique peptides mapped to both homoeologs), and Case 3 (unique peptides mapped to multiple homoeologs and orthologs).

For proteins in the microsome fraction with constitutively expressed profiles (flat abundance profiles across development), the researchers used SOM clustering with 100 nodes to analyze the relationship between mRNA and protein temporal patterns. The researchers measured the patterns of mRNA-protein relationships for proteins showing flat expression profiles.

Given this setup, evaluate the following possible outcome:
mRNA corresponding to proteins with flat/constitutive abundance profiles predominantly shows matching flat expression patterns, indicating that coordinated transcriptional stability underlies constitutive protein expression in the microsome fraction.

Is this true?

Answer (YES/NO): NO